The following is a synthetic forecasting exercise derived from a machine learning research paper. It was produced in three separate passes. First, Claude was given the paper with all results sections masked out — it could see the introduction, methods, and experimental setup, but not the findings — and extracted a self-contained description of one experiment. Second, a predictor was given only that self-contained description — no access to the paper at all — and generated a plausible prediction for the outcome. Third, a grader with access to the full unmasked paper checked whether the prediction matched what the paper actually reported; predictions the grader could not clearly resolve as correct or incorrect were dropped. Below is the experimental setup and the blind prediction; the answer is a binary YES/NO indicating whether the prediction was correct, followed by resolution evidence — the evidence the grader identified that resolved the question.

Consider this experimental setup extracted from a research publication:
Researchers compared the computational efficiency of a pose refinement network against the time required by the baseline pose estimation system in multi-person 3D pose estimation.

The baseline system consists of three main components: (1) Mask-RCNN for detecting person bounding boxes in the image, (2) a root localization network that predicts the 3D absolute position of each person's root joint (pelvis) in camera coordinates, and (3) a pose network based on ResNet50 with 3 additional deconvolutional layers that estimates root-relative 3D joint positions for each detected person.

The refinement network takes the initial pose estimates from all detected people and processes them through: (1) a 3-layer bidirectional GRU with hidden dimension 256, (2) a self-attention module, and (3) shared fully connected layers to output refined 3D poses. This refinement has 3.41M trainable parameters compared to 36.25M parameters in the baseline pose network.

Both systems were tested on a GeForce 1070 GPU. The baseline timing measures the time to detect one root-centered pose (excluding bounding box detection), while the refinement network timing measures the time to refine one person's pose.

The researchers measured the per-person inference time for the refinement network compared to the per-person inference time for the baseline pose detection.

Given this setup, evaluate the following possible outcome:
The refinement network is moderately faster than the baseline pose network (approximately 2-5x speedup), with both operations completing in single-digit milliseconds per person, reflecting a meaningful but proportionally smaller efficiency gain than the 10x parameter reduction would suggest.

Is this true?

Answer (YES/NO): NO